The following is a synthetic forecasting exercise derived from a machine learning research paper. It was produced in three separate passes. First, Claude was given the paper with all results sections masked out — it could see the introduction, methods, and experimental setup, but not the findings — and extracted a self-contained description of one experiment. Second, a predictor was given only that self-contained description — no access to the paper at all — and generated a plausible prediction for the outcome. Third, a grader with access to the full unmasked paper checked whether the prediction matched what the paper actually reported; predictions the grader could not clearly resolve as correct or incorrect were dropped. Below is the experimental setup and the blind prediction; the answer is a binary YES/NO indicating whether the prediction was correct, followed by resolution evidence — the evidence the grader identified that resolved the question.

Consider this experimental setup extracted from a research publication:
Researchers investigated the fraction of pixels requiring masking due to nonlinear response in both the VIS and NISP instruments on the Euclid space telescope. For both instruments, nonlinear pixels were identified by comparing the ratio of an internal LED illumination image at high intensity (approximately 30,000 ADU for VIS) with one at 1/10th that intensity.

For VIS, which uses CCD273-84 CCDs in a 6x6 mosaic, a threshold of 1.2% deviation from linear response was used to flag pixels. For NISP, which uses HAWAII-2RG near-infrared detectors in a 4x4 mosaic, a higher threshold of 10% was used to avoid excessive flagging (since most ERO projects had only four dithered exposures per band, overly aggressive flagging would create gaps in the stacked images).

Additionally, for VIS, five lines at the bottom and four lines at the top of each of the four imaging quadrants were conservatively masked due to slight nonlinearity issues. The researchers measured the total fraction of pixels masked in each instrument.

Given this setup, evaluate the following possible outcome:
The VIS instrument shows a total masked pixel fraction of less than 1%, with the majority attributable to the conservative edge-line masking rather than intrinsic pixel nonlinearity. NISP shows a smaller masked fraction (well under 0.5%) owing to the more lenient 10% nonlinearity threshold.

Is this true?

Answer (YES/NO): YES